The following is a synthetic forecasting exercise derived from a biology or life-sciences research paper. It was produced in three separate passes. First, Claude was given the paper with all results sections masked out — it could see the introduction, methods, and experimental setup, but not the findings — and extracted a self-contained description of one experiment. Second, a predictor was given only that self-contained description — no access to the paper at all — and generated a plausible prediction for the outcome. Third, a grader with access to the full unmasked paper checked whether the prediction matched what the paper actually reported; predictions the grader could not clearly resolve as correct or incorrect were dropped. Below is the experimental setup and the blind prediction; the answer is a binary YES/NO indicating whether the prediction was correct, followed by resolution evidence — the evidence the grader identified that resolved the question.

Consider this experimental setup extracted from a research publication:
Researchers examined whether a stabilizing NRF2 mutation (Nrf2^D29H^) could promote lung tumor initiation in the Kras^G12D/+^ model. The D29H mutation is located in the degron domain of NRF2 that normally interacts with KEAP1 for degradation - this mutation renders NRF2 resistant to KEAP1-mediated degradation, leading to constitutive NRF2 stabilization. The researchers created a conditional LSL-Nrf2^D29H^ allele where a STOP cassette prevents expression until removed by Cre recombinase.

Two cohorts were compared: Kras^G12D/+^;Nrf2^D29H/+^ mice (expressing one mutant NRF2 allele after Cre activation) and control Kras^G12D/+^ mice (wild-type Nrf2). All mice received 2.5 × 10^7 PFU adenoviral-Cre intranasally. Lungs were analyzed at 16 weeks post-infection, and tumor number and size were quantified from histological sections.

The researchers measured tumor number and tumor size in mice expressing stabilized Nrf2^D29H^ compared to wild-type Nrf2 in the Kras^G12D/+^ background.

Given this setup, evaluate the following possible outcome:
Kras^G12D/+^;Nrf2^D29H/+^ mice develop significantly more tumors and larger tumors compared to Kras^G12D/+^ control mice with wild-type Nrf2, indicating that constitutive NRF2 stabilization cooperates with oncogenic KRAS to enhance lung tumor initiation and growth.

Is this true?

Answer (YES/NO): NO